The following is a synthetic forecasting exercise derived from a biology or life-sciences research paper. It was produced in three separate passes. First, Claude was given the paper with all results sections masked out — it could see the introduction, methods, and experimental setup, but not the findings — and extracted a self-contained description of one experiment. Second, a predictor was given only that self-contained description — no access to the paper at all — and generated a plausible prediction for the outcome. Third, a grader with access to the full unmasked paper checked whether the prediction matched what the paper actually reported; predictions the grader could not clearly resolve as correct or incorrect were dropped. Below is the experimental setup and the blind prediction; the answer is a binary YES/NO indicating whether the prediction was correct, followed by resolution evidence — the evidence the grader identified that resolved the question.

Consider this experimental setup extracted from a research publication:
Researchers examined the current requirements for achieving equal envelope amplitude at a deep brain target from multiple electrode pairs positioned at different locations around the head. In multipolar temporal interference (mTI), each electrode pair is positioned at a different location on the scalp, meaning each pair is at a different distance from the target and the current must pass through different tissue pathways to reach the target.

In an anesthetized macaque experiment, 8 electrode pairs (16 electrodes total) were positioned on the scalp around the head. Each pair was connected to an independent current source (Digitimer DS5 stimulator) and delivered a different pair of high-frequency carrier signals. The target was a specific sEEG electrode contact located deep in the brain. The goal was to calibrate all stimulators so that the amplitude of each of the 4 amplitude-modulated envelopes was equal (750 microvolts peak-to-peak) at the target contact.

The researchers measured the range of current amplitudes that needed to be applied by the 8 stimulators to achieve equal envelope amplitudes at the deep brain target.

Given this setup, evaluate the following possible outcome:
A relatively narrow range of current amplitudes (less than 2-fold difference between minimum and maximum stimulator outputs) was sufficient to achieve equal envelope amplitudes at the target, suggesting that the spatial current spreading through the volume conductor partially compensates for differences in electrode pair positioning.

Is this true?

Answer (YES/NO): NO